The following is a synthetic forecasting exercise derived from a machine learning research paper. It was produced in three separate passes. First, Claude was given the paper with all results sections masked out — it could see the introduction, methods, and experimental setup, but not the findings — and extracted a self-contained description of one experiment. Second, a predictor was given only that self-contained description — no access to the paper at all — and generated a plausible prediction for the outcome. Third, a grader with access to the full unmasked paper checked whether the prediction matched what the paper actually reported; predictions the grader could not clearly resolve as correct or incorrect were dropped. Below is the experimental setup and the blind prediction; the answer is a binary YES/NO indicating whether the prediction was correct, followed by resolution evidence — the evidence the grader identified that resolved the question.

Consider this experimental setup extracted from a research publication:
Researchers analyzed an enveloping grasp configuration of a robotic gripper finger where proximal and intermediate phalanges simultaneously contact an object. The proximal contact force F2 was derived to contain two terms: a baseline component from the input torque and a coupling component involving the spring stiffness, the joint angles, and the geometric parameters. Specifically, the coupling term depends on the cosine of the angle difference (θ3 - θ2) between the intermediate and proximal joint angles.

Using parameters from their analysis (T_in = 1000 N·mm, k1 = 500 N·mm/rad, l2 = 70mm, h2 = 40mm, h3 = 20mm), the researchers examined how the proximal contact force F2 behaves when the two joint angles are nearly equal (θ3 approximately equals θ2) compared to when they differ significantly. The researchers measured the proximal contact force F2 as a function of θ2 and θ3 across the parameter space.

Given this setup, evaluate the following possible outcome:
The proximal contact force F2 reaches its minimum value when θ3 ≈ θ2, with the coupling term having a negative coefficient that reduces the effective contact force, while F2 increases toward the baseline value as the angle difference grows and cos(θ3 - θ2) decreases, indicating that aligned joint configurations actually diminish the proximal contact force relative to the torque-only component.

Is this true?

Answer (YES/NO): NO